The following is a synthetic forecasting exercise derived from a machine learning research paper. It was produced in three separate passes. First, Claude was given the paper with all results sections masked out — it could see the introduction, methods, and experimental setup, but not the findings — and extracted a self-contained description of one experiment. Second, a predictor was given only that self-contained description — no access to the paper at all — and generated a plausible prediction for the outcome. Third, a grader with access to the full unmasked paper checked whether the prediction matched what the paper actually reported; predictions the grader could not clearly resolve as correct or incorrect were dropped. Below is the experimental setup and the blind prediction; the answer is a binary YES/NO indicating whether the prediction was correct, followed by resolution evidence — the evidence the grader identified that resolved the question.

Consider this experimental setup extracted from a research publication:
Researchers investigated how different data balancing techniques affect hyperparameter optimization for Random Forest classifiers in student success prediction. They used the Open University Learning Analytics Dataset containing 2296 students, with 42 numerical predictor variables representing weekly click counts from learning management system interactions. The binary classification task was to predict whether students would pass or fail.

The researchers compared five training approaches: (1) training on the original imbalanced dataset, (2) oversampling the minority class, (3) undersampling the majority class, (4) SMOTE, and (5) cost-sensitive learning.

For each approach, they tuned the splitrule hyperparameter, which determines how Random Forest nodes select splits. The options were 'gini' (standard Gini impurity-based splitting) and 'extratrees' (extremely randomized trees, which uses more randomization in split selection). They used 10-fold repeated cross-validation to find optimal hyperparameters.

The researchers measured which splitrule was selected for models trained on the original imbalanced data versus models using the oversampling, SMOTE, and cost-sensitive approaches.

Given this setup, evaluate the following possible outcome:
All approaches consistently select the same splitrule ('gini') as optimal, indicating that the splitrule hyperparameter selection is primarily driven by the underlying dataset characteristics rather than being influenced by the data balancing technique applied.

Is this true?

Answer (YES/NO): NO